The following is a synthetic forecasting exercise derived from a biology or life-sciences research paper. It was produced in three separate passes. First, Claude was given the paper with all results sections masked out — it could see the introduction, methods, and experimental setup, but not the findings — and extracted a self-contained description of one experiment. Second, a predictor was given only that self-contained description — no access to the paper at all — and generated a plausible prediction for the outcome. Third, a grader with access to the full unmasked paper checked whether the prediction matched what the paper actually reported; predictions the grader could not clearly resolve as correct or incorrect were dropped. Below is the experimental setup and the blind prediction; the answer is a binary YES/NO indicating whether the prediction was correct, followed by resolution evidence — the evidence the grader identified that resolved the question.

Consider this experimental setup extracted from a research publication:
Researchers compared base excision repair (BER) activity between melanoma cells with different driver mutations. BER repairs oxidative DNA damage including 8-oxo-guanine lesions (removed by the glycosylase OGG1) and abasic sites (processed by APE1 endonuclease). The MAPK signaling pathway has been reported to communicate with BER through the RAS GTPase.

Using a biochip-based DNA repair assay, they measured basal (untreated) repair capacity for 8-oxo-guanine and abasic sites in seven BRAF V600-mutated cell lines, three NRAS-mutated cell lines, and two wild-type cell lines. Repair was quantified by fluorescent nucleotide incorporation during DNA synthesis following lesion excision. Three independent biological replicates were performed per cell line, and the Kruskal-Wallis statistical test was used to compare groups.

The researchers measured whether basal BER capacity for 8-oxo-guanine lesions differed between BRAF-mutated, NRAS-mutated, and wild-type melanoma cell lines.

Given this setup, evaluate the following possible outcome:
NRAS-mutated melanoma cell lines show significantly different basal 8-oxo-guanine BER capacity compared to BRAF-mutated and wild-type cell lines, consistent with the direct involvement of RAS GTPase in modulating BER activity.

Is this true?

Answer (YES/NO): NO